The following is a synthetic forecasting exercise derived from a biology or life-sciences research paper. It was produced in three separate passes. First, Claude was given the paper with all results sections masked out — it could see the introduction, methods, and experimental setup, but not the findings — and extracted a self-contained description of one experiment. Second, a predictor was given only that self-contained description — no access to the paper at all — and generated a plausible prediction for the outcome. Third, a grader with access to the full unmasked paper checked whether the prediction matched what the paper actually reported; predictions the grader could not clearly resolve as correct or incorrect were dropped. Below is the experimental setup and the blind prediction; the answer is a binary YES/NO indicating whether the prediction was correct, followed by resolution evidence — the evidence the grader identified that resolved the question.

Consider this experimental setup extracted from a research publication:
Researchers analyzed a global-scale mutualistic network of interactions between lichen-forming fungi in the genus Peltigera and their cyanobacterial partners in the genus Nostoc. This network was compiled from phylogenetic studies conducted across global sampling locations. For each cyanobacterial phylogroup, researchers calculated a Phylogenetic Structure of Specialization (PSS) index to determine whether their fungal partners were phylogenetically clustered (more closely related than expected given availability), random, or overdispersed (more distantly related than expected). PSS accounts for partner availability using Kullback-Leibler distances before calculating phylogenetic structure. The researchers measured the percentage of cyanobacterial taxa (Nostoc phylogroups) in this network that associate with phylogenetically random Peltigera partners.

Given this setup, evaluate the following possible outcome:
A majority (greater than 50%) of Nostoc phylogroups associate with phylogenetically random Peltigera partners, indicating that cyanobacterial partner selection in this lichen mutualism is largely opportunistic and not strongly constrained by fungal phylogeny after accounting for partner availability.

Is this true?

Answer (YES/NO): YES